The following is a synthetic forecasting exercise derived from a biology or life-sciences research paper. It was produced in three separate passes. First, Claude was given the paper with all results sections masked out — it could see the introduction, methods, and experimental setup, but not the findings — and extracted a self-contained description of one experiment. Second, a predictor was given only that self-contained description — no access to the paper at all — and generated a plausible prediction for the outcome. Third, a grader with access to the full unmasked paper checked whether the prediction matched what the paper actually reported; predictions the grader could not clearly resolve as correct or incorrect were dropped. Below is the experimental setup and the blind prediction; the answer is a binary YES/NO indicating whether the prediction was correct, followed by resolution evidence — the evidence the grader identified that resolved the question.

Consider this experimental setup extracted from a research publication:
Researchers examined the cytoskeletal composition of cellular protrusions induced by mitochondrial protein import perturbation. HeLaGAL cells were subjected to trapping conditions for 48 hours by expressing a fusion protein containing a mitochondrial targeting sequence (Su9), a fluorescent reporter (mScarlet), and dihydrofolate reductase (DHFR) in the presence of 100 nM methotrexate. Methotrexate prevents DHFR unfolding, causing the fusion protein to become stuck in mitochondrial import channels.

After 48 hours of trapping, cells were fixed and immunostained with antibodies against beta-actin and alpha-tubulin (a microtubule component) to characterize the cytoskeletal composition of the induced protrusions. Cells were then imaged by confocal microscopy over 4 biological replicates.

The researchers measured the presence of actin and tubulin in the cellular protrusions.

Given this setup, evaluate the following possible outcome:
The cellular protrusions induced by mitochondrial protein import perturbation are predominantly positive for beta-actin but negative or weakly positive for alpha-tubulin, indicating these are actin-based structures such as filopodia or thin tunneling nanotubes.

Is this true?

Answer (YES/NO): NO